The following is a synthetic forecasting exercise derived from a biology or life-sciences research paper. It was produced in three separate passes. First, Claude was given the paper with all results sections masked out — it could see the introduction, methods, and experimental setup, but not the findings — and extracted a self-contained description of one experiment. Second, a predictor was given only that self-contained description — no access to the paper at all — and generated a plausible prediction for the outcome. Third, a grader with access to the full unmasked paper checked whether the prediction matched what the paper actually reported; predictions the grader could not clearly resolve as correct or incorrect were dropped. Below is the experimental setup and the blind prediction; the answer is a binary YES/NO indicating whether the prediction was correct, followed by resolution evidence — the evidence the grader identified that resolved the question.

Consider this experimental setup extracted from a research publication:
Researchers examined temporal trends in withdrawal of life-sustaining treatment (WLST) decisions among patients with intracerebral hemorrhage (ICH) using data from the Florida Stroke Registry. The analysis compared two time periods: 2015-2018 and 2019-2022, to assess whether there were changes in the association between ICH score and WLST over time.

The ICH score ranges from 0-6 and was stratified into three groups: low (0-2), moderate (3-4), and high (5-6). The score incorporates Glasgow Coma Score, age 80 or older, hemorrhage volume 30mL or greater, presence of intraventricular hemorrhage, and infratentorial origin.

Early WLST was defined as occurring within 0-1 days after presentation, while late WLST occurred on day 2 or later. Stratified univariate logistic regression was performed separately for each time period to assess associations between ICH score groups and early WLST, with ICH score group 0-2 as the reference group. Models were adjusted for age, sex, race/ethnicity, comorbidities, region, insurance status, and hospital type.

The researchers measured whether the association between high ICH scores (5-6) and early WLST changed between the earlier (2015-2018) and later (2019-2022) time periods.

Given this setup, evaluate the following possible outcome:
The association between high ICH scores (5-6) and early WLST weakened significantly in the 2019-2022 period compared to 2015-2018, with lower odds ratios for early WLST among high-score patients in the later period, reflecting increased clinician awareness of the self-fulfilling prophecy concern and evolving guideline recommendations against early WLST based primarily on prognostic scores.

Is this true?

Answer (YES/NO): NO